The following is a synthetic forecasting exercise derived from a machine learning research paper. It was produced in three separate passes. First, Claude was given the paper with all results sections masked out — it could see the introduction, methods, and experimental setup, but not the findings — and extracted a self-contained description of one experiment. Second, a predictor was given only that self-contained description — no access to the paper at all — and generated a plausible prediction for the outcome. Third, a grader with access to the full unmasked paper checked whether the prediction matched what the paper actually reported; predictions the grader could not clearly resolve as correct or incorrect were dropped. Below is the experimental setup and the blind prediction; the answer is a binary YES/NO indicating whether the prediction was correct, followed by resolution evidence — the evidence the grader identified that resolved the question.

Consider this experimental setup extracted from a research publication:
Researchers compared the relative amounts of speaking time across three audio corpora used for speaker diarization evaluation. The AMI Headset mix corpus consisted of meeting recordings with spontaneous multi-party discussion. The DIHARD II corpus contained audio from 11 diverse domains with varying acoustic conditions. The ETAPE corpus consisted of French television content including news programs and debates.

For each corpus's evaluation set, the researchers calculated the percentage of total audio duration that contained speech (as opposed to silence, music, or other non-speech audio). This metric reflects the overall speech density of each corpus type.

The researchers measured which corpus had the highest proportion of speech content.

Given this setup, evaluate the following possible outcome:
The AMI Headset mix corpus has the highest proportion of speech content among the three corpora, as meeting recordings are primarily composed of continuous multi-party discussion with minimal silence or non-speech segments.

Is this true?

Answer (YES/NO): NO